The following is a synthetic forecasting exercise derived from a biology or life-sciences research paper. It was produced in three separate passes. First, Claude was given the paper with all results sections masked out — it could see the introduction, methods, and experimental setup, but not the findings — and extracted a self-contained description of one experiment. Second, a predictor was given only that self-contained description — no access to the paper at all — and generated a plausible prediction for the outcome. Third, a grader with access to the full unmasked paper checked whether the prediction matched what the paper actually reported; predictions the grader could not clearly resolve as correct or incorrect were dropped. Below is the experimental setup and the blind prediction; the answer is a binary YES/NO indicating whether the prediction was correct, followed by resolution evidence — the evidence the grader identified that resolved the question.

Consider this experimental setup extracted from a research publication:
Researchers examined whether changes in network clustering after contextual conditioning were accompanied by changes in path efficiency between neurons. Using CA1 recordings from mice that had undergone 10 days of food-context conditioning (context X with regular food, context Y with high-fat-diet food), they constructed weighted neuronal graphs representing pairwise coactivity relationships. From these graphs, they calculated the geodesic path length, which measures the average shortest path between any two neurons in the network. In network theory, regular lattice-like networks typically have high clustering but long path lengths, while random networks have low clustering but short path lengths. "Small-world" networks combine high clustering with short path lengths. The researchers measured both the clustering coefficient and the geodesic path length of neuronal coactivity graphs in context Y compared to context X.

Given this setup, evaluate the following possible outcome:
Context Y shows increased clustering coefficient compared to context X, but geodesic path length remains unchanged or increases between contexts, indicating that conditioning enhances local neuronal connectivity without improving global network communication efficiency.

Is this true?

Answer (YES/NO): YES